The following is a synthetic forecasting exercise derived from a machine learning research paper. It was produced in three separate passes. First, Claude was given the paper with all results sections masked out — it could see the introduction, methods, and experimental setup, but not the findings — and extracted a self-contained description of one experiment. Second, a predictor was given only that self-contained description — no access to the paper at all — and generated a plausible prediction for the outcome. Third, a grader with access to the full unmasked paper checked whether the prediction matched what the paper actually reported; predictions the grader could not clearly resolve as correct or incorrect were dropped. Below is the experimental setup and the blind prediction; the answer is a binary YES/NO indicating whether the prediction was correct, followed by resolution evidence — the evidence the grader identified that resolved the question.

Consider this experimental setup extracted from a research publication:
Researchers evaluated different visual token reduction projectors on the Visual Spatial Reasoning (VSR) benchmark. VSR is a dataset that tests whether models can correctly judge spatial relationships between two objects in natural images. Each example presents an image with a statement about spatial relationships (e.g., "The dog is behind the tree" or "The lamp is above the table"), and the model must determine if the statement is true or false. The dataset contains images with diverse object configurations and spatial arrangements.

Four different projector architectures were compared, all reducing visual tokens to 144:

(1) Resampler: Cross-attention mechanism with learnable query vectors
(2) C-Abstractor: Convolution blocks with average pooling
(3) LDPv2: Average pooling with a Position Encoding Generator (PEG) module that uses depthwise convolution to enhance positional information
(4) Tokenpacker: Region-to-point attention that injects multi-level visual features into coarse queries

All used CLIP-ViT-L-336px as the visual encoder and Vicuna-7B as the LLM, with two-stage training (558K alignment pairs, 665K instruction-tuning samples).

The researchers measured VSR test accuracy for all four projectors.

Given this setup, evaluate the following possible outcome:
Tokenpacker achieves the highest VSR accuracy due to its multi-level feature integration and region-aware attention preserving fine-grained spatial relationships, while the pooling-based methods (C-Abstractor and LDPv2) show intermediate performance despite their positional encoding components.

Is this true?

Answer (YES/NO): YES